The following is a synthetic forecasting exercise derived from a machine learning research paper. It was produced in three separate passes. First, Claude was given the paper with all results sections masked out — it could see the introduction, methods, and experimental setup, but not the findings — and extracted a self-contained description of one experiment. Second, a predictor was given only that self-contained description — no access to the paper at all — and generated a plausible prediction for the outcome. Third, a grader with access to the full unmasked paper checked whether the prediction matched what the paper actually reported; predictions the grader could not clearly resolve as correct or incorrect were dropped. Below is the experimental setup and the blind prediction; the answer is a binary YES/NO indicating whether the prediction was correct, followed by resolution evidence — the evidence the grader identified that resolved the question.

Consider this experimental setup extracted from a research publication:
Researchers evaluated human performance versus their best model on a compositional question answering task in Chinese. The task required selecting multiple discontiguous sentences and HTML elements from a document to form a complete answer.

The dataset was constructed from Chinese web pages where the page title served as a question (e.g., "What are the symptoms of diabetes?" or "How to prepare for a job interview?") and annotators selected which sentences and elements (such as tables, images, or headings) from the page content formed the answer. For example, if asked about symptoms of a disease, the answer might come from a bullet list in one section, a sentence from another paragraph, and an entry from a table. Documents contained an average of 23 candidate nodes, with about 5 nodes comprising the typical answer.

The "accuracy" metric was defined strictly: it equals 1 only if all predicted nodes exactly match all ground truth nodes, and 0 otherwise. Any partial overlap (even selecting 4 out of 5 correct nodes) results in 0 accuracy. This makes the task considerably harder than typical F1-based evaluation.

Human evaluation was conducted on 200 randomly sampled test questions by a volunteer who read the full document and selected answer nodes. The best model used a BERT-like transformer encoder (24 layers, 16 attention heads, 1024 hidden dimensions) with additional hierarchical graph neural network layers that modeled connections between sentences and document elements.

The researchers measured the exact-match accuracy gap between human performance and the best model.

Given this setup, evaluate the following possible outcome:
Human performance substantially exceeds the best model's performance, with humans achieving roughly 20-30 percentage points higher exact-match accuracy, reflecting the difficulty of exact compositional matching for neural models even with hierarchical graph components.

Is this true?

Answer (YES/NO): NO